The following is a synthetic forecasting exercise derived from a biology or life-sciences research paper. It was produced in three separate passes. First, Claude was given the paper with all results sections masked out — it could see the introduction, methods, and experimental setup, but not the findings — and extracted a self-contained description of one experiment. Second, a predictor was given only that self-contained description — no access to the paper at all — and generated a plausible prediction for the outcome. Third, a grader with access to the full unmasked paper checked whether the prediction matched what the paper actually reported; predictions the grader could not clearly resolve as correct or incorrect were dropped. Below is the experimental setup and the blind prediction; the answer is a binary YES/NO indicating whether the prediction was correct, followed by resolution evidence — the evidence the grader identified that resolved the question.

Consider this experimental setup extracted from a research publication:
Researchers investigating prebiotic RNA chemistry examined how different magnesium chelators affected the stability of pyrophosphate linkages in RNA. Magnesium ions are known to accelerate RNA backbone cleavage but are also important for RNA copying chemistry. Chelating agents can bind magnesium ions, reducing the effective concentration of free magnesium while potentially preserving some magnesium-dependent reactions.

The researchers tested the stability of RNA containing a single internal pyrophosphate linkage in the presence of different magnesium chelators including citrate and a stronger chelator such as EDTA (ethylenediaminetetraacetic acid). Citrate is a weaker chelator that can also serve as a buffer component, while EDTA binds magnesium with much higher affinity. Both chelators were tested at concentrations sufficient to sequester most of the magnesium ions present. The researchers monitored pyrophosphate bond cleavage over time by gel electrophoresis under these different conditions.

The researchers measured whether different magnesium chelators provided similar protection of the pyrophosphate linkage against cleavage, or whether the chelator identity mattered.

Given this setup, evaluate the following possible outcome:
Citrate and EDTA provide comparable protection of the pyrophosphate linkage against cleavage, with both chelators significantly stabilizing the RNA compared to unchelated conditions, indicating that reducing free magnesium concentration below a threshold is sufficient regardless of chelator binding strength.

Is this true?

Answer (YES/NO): NO